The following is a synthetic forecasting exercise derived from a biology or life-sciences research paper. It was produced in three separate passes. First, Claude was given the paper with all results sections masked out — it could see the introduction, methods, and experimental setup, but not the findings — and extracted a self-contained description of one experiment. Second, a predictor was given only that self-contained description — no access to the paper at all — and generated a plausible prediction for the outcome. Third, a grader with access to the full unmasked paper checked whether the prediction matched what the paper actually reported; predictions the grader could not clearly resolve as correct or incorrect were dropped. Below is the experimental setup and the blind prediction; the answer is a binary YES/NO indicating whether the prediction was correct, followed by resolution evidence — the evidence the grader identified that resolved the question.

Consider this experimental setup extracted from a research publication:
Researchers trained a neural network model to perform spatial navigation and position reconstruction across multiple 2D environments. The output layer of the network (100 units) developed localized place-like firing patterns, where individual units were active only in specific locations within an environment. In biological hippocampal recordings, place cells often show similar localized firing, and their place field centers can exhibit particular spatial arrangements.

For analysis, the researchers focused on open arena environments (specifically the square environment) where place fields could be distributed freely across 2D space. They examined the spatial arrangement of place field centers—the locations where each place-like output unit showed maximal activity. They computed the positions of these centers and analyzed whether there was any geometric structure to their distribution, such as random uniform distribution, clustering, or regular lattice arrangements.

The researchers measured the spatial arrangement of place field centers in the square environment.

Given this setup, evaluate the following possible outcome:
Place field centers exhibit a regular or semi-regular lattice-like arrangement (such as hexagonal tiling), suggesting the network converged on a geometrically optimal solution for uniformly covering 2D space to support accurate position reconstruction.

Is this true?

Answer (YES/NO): YES